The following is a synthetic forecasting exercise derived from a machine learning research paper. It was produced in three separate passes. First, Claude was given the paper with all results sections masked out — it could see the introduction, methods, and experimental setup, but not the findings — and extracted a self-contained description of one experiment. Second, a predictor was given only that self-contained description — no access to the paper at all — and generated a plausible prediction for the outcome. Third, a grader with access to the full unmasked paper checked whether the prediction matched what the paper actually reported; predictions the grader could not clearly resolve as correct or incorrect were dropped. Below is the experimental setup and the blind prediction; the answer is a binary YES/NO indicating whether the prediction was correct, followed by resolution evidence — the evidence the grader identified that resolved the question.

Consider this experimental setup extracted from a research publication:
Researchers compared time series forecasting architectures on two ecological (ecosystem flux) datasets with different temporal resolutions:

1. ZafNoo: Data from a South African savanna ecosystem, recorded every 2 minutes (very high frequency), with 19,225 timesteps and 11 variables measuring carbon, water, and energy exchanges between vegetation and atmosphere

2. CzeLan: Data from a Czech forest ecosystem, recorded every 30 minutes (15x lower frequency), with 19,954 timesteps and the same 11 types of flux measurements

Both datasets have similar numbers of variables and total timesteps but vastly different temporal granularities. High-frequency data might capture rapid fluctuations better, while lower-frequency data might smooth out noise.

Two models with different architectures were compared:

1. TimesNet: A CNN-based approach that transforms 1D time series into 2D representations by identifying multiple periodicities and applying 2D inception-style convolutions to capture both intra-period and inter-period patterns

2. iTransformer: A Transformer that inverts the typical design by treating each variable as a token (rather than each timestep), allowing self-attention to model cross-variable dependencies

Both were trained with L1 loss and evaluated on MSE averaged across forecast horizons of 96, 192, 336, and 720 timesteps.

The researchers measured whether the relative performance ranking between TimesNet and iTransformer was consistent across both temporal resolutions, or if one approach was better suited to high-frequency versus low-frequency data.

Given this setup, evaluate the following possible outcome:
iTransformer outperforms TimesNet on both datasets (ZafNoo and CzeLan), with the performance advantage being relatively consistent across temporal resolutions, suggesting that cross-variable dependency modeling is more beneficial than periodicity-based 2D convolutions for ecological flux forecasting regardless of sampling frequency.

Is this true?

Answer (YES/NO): YES